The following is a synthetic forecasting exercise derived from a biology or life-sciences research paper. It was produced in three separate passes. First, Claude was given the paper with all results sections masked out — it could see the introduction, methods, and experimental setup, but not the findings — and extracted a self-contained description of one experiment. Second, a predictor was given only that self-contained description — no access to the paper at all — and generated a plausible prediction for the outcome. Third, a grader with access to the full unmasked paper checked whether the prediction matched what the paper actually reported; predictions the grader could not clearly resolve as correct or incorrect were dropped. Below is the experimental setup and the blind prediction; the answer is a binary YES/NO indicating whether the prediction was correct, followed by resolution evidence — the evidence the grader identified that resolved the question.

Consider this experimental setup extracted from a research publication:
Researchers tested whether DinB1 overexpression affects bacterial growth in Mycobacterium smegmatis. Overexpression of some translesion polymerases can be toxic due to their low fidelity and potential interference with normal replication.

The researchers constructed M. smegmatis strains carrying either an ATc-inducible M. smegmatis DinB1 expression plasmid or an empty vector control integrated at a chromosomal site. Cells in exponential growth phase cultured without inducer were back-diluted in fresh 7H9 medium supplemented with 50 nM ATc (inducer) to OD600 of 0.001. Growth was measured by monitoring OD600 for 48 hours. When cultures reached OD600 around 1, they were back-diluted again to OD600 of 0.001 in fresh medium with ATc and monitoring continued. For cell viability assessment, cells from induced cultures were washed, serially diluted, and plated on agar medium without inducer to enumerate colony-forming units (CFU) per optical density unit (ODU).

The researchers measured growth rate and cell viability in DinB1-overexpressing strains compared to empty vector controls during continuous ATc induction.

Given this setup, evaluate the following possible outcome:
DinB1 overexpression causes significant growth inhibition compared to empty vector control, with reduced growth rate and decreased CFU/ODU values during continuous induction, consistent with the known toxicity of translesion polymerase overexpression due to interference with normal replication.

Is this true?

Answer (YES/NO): YES